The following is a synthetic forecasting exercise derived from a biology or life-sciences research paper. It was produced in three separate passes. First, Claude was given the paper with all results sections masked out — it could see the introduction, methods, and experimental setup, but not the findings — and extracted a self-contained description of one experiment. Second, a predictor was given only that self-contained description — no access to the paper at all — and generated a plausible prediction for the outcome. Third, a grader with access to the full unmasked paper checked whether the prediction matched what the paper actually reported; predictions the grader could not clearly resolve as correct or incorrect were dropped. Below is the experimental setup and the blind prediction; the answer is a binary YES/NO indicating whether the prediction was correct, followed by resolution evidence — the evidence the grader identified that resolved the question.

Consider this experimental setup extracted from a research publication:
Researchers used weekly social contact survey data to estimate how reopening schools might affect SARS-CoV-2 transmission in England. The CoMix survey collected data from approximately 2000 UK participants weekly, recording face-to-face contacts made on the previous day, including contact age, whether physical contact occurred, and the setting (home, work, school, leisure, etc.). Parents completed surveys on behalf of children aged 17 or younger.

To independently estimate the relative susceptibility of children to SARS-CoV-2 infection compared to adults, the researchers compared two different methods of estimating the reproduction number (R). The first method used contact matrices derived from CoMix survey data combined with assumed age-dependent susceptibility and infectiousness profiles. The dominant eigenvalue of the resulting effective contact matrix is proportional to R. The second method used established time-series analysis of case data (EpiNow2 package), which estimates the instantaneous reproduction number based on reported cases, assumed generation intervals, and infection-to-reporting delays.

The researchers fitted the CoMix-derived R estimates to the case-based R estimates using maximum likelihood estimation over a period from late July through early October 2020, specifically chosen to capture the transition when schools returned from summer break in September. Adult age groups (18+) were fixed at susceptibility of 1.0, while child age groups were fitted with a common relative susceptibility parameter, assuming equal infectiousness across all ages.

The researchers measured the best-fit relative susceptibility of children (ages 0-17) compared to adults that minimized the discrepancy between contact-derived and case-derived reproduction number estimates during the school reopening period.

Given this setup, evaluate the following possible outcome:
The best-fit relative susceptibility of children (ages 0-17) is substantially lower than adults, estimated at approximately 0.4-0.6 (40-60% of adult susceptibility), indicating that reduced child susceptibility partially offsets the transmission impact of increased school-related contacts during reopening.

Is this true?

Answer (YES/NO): YES